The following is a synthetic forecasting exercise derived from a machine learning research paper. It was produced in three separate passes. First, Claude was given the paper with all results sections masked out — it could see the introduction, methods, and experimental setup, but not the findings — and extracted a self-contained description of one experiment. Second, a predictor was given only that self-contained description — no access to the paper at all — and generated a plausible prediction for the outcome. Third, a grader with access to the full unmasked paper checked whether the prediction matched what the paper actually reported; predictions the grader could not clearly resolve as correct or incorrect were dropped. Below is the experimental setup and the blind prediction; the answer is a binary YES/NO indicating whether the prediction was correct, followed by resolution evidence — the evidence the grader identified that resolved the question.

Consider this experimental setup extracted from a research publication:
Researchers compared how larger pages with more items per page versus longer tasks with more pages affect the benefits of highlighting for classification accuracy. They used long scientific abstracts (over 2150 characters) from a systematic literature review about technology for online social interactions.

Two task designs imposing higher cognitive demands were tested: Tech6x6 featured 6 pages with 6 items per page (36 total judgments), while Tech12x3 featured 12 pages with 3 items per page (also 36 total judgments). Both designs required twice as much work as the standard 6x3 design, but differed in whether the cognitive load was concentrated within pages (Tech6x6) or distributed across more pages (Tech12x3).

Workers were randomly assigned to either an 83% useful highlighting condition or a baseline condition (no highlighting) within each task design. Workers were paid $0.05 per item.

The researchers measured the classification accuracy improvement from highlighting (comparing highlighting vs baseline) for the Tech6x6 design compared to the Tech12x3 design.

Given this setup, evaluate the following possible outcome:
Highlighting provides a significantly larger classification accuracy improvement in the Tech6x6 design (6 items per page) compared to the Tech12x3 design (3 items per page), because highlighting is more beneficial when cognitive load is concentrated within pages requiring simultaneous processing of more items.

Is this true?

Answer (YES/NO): NO